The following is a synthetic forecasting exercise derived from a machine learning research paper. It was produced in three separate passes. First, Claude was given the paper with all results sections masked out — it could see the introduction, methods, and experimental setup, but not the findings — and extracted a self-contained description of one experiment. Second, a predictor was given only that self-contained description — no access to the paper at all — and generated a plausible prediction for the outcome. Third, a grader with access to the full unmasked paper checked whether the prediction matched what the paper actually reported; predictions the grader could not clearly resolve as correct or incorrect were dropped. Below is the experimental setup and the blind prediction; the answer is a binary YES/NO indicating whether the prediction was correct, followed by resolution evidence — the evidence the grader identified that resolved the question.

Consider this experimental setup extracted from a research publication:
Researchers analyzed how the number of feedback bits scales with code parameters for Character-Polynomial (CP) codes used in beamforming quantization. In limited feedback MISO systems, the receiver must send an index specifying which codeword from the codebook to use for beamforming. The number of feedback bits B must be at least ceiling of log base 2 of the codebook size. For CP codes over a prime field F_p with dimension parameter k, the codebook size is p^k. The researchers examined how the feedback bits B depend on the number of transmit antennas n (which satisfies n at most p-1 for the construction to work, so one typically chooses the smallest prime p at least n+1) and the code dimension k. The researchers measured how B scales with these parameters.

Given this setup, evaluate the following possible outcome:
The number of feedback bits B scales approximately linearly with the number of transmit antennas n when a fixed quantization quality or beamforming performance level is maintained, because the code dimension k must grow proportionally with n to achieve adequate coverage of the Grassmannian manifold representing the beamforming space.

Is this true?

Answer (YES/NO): NO